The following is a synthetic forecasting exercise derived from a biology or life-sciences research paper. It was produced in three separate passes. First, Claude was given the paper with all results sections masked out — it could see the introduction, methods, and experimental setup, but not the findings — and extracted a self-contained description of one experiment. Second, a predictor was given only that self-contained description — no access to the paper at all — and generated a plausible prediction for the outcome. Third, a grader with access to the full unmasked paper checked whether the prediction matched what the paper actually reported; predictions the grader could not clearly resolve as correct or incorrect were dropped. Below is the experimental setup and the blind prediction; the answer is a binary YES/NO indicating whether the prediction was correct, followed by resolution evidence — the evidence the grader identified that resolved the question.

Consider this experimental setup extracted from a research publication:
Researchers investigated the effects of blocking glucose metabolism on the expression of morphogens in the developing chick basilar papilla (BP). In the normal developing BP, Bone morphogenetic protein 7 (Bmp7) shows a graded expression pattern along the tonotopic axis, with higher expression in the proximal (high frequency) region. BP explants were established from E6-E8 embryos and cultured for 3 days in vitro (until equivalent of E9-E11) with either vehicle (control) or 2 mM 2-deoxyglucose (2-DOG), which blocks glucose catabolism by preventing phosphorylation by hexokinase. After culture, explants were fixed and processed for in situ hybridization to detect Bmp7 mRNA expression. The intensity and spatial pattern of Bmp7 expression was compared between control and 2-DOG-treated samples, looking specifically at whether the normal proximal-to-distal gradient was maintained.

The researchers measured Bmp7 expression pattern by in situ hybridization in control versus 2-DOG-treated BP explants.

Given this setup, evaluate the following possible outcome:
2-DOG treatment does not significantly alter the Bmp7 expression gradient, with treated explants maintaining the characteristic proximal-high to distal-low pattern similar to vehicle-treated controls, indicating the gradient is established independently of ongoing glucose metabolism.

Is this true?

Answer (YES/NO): NO